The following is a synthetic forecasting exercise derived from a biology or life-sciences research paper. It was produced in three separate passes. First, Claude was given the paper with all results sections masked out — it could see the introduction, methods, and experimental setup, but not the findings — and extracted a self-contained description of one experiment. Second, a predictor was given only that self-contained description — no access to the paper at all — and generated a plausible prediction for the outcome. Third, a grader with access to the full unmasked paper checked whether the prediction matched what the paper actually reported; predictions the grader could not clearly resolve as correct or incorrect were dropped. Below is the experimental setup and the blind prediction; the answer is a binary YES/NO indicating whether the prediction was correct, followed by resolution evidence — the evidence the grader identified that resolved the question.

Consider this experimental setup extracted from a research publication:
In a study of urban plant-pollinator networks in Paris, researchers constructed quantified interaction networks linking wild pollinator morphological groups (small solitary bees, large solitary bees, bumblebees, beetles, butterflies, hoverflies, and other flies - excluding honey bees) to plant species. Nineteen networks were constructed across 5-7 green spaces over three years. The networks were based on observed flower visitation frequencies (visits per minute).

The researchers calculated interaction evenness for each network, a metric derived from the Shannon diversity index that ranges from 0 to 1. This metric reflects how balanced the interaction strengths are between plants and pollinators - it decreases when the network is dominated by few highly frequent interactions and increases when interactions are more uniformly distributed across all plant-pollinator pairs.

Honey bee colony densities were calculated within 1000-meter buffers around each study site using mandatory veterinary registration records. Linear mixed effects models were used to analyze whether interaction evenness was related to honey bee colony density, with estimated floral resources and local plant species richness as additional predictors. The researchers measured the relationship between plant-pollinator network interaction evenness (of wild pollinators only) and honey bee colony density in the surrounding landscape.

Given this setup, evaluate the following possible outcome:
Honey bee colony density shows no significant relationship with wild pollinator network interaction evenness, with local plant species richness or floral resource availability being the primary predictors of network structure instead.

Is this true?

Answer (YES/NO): NO